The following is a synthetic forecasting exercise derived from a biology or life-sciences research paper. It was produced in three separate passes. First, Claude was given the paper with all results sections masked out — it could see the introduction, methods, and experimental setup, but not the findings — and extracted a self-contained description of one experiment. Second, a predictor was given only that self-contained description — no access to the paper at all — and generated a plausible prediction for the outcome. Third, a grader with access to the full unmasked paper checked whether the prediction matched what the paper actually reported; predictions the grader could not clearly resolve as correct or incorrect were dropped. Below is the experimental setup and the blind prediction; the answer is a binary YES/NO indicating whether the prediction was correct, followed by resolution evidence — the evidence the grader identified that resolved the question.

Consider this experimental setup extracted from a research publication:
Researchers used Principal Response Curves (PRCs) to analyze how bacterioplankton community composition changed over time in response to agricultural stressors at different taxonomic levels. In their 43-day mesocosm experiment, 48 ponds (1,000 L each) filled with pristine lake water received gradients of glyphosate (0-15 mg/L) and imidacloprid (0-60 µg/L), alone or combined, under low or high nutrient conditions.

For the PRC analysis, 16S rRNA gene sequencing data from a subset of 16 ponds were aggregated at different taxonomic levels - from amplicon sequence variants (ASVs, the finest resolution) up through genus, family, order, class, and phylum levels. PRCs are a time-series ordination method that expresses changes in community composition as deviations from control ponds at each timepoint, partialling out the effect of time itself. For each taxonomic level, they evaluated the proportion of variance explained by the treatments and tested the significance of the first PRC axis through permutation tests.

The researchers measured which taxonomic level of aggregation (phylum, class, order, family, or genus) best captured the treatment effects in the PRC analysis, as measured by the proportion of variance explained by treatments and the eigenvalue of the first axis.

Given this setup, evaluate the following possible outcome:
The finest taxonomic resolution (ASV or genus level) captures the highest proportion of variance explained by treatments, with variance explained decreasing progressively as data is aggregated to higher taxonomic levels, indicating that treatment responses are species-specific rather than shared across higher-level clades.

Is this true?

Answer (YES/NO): NO